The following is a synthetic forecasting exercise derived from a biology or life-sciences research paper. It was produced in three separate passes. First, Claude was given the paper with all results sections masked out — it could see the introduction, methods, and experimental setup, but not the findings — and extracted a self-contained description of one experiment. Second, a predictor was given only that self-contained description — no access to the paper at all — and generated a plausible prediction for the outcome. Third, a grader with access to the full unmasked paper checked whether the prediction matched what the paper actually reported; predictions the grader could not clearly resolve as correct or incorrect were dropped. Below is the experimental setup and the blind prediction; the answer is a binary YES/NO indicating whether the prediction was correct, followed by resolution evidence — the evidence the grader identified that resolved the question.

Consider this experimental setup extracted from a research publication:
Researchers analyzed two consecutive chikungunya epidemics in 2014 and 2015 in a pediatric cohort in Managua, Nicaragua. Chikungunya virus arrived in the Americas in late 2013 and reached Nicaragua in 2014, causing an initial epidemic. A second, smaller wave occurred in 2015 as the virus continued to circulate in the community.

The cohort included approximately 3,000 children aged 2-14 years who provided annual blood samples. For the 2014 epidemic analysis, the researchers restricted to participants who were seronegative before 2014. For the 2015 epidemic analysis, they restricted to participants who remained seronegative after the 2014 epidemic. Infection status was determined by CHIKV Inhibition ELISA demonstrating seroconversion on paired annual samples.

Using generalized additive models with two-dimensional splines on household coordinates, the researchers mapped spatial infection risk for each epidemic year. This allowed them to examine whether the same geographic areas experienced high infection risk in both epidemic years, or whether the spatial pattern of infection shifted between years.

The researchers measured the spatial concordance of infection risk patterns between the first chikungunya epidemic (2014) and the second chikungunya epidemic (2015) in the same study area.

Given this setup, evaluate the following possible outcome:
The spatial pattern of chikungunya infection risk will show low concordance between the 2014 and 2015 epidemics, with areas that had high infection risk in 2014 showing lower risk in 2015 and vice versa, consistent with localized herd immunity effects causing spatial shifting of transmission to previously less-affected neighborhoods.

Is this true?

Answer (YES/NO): NO